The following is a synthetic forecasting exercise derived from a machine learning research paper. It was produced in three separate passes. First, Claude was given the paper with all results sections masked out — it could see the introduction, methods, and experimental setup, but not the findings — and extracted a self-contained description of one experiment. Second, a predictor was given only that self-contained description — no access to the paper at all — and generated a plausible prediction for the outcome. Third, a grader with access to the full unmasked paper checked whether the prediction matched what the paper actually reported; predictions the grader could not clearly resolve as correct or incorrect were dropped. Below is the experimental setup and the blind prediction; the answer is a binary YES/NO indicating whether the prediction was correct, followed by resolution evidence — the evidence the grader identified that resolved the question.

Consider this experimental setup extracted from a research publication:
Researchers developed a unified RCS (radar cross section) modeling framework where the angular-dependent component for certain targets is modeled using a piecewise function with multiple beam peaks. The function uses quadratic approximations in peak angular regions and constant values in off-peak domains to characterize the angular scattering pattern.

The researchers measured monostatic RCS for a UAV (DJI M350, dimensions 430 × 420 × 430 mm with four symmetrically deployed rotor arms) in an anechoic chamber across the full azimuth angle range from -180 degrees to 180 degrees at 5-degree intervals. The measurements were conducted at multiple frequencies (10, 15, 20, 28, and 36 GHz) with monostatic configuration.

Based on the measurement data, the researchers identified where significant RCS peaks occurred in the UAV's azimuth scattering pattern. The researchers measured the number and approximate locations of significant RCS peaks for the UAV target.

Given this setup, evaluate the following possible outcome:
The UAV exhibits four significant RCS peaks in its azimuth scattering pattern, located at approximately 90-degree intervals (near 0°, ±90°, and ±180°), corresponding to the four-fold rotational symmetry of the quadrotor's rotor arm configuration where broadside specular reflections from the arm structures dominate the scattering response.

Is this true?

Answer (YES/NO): YES